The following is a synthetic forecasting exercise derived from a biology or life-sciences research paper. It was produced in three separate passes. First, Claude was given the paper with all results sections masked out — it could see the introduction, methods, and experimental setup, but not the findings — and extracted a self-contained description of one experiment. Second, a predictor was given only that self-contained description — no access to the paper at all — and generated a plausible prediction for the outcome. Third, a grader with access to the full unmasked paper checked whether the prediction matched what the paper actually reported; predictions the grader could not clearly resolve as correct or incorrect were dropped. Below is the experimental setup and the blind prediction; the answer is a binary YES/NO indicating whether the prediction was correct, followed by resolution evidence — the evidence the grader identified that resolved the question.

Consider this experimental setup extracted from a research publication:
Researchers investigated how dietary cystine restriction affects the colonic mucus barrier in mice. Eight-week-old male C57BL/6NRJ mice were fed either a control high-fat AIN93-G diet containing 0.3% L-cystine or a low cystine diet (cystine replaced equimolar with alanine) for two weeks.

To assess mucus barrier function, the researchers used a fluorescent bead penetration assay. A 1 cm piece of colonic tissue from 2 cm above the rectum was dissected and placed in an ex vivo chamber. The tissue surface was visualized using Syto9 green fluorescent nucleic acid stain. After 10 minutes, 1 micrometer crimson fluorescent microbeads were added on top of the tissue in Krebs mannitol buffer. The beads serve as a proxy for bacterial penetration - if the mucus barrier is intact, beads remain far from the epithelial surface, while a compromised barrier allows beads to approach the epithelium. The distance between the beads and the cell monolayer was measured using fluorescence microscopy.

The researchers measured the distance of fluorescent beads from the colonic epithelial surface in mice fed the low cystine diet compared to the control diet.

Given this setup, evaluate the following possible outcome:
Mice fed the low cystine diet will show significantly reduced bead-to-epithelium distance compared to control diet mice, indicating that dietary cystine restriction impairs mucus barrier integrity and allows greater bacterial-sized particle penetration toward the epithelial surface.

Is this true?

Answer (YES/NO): NO